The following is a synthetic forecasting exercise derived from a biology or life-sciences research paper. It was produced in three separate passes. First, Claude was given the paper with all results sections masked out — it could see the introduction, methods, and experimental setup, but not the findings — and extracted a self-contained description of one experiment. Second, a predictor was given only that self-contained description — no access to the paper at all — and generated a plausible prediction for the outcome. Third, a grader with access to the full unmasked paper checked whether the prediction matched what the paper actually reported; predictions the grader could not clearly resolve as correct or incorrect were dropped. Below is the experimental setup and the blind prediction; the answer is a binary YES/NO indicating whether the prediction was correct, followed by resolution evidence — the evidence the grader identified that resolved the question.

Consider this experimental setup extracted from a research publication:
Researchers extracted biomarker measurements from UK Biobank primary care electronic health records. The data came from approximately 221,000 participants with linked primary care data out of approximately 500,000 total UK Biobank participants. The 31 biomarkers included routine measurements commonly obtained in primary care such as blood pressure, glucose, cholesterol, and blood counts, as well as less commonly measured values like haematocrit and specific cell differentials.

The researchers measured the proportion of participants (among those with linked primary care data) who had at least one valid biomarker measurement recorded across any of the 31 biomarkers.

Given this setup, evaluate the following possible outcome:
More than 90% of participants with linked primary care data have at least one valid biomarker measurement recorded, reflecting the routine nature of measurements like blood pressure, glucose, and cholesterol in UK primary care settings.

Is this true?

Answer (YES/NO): YES